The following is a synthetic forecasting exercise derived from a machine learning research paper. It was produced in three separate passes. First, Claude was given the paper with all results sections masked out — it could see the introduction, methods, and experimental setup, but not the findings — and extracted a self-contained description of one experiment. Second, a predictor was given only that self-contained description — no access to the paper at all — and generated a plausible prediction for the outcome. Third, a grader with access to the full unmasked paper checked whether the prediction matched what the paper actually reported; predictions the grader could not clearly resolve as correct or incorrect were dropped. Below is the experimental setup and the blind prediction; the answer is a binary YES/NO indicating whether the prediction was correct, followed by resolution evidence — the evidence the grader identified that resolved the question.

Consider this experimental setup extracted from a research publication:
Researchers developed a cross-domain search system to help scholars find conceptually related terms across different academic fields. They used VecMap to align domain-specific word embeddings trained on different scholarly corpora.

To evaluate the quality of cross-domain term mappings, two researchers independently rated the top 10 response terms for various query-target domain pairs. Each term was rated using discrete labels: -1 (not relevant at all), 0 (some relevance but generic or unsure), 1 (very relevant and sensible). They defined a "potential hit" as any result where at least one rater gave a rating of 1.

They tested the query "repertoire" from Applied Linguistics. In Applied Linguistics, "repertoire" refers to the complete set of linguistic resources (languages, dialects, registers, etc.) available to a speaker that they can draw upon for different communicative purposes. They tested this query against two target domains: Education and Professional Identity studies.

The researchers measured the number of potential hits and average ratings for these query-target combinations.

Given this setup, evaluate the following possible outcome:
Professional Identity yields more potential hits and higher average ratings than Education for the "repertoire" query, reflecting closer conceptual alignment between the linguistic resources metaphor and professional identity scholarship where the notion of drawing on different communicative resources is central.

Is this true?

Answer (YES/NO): NO